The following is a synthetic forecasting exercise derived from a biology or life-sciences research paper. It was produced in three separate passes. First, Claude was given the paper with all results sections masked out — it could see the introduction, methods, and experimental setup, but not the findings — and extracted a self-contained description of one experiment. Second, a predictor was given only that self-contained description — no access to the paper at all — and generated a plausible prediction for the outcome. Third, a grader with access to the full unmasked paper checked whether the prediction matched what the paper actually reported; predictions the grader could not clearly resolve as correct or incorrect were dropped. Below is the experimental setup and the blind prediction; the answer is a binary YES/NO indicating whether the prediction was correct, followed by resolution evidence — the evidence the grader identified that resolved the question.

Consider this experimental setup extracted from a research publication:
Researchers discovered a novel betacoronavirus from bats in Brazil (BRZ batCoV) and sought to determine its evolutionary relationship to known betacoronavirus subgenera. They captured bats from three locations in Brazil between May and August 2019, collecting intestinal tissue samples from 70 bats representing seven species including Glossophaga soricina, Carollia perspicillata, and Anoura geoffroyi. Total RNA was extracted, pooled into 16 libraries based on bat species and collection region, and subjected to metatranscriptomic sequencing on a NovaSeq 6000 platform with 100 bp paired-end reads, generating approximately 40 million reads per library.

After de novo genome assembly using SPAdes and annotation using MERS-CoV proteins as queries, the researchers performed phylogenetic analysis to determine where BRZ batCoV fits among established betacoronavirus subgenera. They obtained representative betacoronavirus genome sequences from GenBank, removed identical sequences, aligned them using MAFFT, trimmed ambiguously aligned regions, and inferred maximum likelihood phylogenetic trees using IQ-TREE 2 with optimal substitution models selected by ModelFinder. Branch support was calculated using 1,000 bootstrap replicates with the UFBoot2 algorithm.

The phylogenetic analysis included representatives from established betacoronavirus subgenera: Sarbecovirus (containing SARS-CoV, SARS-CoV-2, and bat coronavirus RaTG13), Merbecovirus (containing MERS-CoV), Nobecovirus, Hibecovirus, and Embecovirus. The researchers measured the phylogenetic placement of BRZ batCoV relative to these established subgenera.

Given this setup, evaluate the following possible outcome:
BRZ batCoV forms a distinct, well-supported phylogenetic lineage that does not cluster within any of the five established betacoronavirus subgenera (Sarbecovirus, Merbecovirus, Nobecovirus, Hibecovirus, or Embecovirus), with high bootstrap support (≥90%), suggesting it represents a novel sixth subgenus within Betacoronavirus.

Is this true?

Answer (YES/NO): YES